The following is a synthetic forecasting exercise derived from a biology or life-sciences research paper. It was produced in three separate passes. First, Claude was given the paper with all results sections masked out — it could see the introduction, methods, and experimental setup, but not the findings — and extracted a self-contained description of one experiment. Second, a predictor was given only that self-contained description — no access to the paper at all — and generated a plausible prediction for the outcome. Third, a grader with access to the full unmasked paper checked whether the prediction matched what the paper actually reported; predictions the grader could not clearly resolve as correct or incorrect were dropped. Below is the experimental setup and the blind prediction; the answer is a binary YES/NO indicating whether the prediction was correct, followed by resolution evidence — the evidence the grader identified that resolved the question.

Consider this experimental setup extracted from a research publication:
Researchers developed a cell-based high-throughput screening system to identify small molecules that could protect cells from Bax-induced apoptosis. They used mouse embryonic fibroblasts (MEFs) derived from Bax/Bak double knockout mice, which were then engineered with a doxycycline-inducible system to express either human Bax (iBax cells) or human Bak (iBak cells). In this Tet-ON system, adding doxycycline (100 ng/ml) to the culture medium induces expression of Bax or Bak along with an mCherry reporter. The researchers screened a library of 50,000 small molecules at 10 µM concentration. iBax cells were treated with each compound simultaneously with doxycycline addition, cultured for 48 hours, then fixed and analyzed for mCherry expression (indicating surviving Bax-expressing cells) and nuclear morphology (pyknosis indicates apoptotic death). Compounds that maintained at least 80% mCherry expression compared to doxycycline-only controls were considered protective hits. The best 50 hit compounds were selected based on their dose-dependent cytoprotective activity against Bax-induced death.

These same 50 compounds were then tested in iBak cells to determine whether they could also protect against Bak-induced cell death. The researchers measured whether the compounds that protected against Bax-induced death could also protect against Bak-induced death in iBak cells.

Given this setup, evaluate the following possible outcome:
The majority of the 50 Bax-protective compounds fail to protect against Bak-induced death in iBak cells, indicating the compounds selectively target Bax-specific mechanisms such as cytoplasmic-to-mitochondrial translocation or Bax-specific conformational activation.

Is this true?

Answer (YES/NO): NO